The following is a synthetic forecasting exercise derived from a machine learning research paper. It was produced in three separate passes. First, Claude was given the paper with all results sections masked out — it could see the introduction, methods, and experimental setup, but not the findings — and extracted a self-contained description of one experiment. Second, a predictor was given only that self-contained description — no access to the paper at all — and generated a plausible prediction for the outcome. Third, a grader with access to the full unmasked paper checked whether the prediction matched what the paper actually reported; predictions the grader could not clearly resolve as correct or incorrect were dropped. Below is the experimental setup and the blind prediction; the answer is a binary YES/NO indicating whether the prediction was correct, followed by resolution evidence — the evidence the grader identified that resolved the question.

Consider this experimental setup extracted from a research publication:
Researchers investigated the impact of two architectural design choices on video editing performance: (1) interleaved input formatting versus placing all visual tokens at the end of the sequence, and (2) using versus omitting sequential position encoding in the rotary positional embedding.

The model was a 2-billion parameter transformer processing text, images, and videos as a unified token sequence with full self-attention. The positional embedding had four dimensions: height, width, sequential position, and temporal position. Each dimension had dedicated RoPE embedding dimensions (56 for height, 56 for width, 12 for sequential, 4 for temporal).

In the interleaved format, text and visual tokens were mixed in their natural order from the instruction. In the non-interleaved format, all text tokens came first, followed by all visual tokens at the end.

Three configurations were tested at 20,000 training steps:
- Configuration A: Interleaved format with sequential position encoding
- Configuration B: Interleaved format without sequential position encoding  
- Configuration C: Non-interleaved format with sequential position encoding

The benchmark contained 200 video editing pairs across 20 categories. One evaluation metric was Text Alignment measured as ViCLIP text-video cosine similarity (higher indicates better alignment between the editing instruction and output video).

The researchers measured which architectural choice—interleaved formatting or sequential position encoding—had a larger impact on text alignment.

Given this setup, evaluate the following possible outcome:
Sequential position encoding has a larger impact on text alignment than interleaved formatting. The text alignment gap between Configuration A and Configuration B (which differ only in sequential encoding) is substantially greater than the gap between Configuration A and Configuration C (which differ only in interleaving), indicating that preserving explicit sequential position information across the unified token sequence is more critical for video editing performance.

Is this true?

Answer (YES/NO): YES